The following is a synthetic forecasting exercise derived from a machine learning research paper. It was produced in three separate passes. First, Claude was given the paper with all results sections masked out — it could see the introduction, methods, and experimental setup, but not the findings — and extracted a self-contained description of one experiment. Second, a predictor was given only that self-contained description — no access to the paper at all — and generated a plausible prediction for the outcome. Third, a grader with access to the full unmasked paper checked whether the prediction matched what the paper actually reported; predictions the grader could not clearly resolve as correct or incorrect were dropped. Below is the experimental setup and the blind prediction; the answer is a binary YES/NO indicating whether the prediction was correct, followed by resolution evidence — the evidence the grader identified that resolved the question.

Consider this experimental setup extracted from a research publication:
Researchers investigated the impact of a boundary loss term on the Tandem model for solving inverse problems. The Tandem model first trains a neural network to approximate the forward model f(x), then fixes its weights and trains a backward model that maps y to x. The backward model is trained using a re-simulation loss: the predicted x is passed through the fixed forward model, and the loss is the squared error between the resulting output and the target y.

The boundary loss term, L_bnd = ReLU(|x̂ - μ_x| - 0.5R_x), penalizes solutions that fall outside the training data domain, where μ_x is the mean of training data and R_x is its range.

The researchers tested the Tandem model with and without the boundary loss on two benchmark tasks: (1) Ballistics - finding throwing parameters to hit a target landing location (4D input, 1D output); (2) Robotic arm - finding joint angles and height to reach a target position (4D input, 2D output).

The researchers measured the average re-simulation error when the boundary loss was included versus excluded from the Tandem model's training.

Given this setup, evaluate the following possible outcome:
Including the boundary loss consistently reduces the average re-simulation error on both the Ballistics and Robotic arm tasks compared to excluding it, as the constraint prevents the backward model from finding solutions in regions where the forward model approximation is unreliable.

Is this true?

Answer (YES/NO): YES